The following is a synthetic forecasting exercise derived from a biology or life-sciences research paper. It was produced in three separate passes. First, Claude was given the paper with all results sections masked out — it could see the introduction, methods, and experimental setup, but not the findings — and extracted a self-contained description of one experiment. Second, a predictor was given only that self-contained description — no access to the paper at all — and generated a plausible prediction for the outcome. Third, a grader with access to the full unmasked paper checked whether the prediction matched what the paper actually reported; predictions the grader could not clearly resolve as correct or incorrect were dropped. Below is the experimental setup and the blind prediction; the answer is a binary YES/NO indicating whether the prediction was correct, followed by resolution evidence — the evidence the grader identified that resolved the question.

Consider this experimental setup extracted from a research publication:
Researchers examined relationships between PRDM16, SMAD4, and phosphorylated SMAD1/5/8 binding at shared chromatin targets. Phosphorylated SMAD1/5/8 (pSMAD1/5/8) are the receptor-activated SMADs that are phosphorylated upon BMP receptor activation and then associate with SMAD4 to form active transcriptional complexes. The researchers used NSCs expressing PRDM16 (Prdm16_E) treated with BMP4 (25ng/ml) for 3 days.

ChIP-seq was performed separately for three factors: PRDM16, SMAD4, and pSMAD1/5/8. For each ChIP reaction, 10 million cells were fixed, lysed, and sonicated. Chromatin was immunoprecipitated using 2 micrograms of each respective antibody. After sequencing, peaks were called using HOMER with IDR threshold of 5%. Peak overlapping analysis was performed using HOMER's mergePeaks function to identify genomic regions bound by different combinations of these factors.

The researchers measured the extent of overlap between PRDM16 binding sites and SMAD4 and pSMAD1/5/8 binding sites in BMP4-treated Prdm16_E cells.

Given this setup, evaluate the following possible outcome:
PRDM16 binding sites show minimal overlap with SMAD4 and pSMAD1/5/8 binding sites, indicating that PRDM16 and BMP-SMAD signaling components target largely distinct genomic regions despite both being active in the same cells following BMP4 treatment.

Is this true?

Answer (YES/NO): NO